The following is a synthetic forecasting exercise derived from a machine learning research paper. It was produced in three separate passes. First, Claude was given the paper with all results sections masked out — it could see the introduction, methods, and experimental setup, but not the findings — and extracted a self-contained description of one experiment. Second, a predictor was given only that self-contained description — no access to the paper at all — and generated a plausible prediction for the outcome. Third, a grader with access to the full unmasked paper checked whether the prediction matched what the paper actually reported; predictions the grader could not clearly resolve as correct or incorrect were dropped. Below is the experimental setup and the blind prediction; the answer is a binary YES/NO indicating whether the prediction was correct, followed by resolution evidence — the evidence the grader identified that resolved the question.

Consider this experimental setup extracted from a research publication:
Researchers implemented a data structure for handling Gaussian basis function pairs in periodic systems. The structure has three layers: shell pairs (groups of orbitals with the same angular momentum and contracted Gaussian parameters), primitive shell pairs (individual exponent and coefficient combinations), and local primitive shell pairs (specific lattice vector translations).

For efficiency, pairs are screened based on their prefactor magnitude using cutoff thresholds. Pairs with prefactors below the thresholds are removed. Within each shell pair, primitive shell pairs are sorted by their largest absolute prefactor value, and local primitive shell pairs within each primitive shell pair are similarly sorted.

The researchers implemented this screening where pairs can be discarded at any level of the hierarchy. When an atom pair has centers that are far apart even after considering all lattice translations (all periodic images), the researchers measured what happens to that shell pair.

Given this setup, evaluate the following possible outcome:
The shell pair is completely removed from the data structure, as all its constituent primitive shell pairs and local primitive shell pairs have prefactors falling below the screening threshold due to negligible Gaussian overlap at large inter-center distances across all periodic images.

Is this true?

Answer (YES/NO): YES